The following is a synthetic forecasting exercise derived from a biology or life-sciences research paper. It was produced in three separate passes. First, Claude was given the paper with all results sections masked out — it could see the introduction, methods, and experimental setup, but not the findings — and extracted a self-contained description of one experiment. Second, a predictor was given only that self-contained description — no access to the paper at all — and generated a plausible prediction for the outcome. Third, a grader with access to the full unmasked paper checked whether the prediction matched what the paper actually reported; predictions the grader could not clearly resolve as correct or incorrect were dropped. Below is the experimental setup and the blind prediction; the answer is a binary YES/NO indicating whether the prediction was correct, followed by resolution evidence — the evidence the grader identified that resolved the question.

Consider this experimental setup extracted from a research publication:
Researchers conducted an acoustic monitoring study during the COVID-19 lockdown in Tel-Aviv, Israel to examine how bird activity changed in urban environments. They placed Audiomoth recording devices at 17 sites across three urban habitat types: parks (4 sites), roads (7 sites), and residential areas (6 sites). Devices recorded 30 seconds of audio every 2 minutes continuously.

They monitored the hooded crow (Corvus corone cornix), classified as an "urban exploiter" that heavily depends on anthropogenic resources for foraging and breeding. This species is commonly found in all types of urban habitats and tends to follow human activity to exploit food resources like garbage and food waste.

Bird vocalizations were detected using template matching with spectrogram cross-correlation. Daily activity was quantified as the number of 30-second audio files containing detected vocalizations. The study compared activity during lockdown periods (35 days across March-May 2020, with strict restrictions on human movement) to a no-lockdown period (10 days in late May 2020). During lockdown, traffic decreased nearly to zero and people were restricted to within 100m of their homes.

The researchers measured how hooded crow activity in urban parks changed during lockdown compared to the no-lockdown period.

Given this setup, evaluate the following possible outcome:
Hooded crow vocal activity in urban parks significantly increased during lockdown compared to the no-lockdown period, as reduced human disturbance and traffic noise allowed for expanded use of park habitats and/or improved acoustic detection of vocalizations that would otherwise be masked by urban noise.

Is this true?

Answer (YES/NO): NO